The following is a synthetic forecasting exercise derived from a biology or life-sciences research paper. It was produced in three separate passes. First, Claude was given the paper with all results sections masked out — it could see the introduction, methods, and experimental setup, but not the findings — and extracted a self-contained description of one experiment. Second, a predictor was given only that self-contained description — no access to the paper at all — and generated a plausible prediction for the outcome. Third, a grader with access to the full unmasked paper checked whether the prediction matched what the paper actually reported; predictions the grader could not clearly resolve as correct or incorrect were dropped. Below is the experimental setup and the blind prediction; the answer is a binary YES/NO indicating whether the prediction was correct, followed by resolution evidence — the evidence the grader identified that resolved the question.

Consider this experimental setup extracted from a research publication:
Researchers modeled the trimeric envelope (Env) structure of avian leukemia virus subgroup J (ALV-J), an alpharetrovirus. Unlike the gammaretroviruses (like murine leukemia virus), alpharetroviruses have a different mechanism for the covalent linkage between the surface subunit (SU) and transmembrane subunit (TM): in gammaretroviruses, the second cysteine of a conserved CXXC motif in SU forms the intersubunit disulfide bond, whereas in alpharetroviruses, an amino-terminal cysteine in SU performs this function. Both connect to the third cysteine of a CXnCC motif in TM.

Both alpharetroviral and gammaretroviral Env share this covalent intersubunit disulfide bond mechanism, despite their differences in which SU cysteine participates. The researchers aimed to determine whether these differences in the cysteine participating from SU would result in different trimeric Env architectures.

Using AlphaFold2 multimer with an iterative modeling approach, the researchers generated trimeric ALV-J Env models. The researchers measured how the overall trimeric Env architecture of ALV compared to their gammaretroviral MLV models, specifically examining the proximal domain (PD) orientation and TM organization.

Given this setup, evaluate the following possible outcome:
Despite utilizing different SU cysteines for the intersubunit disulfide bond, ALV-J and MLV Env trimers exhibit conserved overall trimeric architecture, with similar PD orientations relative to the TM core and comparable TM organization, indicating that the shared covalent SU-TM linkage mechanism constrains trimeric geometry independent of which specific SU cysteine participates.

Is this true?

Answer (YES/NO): NO